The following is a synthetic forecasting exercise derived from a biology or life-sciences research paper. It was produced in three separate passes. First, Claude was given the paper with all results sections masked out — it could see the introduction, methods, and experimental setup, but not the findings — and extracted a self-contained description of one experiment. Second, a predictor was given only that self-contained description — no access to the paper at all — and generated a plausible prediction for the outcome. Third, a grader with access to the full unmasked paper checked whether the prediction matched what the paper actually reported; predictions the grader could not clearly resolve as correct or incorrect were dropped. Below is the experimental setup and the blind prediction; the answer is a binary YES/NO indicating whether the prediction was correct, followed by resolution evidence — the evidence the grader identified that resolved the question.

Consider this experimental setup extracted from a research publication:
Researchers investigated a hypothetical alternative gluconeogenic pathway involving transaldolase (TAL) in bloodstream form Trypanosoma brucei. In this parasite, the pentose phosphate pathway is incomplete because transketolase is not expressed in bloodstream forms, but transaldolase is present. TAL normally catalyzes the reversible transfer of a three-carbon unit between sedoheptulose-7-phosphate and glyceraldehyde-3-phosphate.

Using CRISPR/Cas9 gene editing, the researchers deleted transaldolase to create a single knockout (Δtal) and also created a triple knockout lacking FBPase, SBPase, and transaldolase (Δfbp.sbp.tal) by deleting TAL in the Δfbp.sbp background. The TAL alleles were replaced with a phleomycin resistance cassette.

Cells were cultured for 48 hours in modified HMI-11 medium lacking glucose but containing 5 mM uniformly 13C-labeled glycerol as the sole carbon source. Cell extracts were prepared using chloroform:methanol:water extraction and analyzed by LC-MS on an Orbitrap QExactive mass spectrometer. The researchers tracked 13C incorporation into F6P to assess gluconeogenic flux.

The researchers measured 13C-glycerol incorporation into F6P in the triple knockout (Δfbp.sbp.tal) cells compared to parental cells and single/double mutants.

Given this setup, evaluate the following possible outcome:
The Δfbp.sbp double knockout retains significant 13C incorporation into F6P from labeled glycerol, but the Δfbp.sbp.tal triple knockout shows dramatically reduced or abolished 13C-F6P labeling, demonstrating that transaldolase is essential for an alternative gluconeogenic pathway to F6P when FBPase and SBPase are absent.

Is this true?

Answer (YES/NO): NO